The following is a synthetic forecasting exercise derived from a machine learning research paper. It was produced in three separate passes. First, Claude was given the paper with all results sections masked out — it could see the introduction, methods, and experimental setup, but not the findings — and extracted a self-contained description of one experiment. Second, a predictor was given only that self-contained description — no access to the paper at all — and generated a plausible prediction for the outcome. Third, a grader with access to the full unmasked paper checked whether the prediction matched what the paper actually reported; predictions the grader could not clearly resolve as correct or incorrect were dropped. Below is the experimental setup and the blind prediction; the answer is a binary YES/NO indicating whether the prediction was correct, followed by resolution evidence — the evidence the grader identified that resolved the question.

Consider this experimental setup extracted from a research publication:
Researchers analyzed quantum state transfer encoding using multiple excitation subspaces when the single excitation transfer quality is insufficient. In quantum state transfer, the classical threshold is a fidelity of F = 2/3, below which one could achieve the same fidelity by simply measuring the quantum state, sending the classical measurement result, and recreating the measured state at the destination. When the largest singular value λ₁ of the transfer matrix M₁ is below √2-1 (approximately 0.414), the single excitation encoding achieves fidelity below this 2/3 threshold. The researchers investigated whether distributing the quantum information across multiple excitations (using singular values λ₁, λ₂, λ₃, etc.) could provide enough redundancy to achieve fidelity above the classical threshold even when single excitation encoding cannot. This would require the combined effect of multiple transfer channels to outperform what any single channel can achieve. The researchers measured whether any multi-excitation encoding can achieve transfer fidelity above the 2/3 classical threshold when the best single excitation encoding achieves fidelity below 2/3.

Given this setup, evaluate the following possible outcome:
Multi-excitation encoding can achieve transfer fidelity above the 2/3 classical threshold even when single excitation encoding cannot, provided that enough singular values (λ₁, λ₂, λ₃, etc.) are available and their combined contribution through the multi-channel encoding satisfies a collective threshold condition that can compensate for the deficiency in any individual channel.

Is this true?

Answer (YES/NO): NO